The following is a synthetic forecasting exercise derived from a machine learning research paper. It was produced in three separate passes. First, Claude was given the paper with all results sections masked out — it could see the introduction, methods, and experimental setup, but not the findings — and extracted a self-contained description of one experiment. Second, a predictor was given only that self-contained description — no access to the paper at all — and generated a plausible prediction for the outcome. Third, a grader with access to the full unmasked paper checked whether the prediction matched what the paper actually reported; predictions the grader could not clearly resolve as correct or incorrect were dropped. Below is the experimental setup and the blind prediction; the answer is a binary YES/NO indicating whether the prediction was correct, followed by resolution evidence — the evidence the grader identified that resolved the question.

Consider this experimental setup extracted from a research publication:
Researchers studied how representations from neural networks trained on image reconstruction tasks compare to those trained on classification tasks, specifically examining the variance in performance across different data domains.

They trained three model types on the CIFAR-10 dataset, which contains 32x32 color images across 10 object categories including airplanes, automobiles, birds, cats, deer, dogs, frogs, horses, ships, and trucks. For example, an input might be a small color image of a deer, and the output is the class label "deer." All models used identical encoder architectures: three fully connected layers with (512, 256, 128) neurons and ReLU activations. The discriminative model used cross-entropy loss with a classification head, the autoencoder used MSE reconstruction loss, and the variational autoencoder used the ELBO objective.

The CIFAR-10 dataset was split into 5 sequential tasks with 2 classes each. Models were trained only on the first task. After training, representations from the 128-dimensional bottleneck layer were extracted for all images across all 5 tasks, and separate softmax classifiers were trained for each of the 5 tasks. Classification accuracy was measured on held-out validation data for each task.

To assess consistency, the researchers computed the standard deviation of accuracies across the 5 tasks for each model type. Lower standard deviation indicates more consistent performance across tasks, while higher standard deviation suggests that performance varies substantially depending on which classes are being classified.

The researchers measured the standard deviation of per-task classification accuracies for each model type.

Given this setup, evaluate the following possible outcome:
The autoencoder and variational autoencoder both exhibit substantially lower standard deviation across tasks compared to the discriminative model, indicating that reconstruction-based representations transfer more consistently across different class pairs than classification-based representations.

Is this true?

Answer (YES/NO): YES